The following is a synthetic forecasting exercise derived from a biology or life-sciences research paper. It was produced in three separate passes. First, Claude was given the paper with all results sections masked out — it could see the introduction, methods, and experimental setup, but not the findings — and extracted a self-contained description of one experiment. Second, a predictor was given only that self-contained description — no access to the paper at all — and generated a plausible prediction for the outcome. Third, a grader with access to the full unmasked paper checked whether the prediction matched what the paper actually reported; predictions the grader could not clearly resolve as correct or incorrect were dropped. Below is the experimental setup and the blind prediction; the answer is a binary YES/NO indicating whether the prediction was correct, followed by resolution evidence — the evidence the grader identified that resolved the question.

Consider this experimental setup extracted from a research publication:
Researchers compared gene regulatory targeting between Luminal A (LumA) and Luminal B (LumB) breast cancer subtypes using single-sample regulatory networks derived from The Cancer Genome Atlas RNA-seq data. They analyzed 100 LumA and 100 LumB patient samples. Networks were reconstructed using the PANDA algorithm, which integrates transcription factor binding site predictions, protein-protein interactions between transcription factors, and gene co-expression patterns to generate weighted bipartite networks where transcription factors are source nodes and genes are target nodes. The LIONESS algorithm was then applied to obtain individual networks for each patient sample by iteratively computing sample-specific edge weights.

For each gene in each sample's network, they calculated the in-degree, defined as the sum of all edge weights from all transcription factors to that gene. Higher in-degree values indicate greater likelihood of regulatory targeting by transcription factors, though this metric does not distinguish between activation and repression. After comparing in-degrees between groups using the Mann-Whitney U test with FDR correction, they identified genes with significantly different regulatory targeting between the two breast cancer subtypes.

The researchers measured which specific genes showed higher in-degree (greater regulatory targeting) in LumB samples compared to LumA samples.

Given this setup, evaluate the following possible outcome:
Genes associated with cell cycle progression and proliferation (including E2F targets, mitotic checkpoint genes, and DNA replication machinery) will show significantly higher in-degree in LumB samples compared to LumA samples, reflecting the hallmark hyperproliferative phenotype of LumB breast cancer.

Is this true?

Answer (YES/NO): YES